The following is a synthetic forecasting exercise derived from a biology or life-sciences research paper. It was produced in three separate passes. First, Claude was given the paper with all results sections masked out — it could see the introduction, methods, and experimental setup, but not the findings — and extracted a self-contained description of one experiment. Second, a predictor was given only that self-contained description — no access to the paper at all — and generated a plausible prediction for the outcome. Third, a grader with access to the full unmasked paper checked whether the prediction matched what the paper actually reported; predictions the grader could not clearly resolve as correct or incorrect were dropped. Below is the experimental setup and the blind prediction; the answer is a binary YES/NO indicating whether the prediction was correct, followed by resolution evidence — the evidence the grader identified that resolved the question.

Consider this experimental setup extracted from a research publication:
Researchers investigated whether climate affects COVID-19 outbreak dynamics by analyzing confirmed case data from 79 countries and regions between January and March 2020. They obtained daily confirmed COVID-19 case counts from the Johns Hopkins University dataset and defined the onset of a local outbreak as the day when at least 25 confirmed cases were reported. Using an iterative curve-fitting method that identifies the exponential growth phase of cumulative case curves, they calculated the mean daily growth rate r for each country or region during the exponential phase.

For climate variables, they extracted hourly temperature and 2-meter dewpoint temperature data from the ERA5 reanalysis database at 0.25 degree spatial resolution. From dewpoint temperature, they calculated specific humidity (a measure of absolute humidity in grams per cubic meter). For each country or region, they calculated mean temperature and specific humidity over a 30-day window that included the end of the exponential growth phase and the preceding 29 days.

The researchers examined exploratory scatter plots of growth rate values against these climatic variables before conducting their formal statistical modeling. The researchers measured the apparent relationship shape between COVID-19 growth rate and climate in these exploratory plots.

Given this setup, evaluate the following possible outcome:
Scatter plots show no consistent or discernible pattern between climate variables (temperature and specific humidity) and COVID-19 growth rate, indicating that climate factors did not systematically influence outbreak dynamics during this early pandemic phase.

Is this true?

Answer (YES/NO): NO